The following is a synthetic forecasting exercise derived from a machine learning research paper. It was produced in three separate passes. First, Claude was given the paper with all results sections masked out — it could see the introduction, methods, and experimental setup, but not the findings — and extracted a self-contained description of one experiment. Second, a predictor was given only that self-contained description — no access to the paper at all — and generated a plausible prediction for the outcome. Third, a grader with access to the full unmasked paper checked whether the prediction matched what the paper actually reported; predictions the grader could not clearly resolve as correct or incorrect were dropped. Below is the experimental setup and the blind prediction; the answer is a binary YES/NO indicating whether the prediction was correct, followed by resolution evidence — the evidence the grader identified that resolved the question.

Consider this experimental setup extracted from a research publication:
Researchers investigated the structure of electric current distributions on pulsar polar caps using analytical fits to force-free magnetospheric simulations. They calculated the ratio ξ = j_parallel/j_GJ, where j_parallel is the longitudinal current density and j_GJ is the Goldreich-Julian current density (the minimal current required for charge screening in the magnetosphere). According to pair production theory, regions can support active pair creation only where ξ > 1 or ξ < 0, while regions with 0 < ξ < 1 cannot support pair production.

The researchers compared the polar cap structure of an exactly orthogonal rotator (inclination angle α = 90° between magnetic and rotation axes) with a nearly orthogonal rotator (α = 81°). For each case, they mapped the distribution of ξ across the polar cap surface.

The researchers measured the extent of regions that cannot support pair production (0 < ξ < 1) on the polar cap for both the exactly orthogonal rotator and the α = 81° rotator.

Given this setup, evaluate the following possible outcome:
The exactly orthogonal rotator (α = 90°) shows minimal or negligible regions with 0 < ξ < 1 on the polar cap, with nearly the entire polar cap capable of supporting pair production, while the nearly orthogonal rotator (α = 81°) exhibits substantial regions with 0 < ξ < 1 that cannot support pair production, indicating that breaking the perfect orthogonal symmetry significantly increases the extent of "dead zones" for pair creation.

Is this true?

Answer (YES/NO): NO